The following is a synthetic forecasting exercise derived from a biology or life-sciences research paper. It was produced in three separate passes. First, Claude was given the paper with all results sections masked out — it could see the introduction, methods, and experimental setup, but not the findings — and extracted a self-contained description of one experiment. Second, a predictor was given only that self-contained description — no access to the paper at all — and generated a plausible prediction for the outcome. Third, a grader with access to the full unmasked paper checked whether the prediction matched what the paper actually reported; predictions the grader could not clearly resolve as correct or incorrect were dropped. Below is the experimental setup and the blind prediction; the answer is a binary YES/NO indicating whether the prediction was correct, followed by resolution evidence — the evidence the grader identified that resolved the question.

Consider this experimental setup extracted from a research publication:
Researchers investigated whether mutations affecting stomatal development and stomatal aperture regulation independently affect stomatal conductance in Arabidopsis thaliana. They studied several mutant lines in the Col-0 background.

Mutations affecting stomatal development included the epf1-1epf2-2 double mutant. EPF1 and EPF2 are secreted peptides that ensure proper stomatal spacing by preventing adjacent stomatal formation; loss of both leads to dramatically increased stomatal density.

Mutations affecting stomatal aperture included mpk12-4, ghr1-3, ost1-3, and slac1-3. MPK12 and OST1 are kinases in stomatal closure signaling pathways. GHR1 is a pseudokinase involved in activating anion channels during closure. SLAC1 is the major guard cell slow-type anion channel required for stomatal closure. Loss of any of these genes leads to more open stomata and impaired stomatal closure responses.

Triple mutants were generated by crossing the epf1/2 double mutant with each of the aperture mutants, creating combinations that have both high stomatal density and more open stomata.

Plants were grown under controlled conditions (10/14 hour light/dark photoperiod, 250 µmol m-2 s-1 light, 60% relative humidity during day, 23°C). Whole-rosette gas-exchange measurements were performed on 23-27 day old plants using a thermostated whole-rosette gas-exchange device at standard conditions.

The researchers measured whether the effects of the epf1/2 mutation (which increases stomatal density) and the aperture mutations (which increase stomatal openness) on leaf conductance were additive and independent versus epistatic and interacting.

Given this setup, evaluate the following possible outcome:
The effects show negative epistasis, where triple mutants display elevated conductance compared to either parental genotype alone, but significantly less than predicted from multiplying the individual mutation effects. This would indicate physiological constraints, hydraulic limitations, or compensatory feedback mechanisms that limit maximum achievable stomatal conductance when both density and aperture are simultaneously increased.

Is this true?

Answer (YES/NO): NO